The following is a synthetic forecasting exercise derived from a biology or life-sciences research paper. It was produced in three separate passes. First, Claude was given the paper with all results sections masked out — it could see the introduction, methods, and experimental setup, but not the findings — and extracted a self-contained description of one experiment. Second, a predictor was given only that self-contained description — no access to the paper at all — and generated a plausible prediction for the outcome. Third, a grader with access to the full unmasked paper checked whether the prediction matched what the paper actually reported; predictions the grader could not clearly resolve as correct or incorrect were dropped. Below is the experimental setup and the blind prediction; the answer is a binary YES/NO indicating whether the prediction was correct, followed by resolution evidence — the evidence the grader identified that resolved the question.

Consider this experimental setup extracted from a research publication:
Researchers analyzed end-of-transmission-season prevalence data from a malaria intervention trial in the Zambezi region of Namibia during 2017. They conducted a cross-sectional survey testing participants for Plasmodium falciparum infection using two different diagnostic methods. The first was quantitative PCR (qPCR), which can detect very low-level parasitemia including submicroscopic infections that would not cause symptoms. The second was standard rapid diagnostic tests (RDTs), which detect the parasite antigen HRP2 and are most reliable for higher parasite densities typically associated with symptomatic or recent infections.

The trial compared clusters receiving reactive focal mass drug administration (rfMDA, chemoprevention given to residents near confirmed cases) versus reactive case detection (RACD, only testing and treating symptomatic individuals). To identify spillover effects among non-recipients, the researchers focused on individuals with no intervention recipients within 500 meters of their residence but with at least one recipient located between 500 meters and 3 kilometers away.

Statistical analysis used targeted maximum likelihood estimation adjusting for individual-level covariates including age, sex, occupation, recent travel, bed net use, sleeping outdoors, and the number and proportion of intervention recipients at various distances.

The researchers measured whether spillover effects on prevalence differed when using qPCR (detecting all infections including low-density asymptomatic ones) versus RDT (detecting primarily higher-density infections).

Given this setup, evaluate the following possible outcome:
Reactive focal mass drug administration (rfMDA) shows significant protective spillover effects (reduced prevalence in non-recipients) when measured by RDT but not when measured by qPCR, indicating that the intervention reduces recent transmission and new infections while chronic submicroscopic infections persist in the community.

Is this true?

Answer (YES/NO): NO